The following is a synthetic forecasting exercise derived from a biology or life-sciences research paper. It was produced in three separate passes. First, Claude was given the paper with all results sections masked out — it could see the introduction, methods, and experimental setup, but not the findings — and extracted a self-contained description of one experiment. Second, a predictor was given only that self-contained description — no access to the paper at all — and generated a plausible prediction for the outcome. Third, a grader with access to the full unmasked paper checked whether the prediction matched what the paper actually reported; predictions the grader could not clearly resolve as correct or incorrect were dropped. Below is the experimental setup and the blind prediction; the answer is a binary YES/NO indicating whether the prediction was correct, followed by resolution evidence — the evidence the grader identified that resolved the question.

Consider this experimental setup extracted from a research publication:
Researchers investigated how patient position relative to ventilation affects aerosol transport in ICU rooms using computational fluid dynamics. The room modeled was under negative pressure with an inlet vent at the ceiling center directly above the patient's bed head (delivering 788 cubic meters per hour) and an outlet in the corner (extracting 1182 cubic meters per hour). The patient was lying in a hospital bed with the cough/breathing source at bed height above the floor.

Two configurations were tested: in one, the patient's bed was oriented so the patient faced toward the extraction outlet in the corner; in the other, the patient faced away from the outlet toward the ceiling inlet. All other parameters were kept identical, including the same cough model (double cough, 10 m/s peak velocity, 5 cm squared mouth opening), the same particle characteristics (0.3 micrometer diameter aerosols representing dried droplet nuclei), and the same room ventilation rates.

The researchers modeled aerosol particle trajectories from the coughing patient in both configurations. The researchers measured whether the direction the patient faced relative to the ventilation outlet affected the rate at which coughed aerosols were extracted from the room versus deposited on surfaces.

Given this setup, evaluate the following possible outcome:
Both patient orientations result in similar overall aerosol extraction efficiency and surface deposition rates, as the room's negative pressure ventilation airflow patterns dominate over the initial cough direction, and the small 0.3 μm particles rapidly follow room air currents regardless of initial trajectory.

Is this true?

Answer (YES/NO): NO